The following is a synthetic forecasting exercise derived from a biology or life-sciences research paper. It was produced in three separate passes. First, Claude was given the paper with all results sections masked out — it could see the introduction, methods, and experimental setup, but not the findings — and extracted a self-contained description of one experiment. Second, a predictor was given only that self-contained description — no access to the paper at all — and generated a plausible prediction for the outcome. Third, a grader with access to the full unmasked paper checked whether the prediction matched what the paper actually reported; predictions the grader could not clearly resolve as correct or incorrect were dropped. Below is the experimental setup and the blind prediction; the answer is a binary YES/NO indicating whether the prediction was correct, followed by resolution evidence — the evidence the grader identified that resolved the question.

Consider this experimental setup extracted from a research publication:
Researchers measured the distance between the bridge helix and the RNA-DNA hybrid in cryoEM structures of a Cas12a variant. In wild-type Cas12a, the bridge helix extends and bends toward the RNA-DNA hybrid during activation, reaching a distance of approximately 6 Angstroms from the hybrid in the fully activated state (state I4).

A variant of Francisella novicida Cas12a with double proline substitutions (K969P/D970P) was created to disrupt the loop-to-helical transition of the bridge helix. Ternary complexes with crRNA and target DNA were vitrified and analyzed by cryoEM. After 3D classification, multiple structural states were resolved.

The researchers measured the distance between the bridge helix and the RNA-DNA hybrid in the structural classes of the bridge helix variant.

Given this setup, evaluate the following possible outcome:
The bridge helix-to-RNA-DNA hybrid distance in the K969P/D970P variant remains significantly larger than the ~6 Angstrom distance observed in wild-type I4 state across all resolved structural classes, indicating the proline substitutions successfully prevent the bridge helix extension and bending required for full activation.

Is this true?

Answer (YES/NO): YES